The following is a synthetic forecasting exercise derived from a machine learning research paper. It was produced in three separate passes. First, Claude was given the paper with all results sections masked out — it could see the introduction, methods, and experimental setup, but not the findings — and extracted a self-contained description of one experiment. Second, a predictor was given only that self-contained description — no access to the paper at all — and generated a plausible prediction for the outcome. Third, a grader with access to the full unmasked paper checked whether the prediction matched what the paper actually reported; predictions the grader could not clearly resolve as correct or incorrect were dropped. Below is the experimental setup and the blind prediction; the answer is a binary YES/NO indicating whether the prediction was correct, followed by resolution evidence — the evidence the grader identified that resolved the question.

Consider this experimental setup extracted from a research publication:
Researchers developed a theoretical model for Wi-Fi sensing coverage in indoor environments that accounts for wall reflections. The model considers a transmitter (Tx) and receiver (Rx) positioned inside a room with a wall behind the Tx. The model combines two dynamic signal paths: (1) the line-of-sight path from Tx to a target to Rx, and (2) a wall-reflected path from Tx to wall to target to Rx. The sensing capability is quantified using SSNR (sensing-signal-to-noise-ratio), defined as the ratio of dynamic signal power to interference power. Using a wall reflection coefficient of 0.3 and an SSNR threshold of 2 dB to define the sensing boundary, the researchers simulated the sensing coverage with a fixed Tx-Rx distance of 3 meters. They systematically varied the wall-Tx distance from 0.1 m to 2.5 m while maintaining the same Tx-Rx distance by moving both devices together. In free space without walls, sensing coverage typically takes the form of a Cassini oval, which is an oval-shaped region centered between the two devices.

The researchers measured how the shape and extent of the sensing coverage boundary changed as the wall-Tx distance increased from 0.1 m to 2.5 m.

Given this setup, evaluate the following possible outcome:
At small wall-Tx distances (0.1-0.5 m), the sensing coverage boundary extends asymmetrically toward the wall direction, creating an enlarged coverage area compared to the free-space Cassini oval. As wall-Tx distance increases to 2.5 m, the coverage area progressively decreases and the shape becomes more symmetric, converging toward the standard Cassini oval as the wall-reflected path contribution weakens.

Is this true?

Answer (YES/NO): YES